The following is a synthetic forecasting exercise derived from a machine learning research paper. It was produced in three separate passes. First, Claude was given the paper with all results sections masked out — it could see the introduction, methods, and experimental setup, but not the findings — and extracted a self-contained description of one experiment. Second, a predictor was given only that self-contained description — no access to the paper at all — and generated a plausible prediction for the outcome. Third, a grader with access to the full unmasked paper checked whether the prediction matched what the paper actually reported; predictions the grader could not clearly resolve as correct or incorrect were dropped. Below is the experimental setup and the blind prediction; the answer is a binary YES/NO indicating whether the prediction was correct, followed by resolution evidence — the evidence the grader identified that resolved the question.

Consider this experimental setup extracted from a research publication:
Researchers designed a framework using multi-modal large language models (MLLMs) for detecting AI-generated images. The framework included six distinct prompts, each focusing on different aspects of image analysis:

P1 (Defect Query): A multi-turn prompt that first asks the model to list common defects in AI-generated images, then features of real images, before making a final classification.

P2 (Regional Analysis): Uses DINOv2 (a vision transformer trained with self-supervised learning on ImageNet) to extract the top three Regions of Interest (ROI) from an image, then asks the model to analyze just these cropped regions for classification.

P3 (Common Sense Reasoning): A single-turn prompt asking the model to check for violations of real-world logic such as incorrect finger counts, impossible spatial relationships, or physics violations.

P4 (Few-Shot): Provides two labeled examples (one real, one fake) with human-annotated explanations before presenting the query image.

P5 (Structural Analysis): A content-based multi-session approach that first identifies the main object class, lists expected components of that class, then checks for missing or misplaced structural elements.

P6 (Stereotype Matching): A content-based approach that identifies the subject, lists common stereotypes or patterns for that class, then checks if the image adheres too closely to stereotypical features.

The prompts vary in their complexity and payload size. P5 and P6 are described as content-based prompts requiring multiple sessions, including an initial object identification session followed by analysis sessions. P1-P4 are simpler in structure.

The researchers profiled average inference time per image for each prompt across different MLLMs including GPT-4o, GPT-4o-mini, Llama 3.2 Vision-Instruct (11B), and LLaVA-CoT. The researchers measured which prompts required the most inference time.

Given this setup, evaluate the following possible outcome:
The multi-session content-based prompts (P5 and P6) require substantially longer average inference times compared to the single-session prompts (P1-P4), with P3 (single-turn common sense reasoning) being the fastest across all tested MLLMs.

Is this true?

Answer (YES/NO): NO